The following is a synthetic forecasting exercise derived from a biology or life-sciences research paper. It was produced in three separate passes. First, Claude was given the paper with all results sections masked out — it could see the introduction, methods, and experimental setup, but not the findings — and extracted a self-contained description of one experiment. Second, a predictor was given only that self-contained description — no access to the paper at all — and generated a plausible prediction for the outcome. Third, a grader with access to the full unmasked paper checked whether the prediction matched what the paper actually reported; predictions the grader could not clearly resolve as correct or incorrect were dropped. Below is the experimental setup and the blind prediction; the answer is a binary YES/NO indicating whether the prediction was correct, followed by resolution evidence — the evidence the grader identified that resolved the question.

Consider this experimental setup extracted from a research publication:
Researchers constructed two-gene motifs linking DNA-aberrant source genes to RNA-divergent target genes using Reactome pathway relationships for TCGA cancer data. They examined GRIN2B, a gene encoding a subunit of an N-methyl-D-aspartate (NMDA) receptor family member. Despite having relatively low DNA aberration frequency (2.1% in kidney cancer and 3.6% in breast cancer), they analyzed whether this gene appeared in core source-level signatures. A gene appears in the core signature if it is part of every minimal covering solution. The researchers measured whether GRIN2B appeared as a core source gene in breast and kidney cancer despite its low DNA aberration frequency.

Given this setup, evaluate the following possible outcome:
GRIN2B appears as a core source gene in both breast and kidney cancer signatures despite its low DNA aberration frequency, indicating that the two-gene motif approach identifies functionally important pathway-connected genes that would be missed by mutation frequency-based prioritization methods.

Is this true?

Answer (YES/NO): YES